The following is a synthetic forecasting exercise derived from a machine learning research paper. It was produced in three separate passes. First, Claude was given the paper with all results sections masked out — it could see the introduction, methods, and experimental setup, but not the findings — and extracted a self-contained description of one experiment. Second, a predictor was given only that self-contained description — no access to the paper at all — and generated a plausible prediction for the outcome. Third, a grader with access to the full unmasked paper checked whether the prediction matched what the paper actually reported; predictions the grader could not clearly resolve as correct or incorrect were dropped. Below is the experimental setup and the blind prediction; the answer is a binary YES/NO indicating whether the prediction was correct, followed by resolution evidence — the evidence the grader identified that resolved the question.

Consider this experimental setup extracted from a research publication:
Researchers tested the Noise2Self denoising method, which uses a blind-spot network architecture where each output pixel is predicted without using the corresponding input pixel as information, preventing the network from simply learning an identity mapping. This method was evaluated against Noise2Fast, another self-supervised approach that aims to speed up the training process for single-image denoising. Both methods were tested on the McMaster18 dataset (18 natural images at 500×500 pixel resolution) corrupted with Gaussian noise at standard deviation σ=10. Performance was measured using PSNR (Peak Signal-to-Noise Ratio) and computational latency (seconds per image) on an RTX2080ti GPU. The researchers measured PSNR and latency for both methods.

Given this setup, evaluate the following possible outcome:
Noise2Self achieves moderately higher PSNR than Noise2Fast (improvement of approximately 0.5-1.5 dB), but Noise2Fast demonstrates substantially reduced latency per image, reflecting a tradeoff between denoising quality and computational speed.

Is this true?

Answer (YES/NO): NO